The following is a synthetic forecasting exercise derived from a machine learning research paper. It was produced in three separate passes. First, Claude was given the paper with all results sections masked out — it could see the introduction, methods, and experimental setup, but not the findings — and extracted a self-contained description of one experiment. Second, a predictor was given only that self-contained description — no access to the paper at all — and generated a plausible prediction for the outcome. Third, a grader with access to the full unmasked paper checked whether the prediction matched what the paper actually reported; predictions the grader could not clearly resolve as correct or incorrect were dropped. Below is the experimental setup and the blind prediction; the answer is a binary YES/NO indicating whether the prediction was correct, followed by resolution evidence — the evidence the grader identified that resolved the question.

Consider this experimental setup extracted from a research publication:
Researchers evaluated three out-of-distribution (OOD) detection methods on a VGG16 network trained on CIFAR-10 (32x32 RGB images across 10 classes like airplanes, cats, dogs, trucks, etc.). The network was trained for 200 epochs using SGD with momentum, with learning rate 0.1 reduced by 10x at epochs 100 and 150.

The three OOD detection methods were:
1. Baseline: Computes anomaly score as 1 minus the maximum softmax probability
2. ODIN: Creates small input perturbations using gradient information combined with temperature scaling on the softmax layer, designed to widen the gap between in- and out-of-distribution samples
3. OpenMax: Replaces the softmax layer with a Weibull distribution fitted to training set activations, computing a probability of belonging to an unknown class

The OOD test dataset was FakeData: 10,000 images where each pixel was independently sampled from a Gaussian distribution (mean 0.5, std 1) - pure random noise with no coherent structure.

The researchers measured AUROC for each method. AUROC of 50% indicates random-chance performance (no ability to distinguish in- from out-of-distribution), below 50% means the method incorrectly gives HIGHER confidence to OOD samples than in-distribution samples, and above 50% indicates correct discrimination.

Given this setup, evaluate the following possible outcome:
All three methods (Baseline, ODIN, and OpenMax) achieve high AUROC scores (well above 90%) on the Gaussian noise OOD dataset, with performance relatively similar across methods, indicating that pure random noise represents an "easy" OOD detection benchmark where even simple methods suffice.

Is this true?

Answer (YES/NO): NO